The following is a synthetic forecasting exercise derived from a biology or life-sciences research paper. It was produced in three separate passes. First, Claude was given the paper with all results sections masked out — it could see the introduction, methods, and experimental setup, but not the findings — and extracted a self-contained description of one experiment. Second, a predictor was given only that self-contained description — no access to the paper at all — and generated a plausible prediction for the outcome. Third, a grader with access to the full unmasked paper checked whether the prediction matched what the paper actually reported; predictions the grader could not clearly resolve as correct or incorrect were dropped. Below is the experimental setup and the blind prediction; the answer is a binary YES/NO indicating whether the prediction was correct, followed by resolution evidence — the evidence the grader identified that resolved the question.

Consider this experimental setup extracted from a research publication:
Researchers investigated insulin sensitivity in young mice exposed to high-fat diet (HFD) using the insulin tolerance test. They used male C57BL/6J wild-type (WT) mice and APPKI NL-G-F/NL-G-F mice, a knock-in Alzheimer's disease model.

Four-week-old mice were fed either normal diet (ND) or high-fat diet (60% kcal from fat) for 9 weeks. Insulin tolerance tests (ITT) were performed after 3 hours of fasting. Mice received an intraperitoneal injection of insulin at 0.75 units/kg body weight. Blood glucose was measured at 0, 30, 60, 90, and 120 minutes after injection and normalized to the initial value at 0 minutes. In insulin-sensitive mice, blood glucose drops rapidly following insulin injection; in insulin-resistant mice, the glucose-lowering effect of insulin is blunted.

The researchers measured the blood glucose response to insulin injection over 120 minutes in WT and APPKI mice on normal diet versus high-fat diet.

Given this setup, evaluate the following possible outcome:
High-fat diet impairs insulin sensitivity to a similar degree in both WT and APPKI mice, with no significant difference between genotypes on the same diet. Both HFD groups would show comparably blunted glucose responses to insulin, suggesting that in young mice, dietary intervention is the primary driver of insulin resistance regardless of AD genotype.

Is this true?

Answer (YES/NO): NO